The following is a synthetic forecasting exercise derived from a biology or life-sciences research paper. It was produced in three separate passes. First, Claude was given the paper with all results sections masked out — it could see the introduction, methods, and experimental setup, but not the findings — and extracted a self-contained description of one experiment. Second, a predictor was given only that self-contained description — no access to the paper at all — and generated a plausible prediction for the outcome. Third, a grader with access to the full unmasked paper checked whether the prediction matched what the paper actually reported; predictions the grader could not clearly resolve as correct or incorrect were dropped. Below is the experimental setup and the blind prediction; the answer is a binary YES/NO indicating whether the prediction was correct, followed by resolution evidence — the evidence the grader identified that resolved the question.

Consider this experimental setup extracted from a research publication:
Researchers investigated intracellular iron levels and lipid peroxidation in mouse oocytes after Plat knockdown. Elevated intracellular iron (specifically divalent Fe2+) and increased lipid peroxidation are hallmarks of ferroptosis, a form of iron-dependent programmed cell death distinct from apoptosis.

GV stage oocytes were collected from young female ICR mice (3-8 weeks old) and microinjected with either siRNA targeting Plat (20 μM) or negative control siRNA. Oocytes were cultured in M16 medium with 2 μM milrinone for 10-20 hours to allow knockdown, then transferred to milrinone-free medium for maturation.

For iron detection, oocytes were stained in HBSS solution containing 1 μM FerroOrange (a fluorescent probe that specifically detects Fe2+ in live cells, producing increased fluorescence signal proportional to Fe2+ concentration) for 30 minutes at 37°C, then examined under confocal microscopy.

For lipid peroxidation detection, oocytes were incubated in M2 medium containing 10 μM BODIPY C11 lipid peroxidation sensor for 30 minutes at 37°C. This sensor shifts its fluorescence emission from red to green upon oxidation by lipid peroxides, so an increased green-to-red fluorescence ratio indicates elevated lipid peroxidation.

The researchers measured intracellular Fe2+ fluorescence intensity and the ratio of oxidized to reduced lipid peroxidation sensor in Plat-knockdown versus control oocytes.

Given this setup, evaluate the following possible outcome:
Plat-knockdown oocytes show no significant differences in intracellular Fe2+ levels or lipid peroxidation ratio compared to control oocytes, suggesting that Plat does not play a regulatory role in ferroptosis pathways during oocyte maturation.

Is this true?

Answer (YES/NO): NO